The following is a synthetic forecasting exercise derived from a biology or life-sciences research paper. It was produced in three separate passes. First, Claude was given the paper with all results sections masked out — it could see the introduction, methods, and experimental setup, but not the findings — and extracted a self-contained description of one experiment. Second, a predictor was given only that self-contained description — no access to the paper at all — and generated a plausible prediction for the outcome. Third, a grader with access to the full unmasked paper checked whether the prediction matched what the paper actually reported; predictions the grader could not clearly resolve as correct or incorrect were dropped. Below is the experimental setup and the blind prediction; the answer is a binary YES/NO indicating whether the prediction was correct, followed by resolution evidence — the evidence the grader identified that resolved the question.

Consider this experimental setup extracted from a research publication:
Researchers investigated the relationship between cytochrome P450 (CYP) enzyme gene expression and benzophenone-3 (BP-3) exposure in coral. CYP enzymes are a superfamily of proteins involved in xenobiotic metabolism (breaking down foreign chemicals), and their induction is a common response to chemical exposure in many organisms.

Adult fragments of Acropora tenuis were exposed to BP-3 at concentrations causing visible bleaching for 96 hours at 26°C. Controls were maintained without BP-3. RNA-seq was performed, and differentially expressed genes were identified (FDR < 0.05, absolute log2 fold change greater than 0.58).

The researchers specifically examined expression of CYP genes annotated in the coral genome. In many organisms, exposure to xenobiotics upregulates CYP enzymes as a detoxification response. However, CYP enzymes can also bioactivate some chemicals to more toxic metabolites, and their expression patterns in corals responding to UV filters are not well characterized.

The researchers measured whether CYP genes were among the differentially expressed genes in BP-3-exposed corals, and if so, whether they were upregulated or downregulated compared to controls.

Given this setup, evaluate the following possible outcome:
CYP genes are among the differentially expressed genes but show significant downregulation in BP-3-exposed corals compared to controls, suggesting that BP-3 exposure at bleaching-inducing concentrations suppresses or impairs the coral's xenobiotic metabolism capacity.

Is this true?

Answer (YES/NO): NO